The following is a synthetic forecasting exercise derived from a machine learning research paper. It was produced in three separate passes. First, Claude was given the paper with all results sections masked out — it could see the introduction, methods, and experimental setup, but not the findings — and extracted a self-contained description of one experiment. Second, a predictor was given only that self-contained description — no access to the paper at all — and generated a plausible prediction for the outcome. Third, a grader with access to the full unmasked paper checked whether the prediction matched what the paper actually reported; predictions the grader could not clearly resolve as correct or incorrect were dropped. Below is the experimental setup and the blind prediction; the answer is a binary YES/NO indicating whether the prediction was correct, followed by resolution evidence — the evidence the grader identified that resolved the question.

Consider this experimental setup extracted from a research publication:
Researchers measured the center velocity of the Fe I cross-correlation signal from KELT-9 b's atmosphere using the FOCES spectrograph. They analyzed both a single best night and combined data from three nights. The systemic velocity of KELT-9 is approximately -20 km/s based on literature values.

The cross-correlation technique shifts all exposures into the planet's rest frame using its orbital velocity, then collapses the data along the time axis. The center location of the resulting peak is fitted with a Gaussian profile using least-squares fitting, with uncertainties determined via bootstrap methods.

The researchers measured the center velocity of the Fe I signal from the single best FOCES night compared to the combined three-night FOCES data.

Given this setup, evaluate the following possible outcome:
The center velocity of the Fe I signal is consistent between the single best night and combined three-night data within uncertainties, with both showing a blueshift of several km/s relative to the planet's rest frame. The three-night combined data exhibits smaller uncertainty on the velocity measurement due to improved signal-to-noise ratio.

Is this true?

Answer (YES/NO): NO